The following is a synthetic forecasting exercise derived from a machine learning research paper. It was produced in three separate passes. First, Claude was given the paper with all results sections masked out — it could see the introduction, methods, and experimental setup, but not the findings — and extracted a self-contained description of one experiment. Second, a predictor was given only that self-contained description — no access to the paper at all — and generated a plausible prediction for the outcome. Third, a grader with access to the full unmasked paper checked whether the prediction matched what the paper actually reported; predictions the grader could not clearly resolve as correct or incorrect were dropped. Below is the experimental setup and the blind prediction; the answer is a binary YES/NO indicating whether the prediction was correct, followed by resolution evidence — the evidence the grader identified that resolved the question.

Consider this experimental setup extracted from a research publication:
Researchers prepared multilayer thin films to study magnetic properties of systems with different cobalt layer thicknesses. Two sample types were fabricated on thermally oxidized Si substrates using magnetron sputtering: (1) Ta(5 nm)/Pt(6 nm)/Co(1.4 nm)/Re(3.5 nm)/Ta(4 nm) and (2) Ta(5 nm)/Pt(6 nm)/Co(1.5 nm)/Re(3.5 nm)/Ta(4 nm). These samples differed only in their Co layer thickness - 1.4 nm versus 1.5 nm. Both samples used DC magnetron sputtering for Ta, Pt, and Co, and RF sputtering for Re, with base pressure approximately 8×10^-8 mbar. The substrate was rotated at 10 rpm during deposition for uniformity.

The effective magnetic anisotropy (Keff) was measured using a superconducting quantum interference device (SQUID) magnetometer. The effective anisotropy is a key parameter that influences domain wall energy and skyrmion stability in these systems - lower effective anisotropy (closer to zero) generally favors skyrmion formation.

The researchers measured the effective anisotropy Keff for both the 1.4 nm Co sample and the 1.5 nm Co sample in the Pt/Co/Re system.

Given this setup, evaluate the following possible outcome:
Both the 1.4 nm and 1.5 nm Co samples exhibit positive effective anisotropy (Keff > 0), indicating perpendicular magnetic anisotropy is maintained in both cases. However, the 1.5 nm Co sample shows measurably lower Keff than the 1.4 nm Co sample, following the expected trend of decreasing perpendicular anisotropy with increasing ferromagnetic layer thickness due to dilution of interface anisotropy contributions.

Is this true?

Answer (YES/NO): YES